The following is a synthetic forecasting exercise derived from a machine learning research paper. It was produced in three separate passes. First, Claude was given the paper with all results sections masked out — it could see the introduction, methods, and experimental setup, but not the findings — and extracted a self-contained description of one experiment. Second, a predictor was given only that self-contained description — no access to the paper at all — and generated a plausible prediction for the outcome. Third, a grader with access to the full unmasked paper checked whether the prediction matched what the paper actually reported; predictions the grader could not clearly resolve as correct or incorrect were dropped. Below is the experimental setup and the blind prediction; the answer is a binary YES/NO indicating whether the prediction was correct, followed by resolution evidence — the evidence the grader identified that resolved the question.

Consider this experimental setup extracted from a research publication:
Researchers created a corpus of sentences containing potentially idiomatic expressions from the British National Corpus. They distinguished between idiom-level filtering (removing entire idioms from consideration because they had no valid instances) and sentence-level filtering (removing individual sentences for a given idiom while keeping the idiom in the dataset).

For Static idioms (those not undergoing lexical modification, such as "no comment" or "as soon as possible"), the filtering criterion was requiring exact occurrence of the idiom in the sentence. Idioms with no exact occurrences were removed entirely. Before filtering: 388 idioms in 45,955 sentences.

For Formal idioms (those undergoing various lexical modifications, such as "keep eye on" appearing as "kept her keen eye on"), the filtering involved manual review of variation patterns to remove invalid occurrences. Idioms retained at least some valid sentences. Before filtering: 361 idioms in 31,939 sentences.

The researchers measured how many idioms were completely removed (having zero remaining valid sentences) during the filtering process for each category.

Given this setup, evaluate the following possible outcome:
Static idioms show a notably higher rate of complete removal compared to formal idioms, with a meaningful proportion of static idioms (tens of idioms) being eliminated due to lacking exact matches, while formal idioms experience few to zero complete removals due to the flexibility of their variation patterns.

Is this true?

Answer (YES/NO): YES